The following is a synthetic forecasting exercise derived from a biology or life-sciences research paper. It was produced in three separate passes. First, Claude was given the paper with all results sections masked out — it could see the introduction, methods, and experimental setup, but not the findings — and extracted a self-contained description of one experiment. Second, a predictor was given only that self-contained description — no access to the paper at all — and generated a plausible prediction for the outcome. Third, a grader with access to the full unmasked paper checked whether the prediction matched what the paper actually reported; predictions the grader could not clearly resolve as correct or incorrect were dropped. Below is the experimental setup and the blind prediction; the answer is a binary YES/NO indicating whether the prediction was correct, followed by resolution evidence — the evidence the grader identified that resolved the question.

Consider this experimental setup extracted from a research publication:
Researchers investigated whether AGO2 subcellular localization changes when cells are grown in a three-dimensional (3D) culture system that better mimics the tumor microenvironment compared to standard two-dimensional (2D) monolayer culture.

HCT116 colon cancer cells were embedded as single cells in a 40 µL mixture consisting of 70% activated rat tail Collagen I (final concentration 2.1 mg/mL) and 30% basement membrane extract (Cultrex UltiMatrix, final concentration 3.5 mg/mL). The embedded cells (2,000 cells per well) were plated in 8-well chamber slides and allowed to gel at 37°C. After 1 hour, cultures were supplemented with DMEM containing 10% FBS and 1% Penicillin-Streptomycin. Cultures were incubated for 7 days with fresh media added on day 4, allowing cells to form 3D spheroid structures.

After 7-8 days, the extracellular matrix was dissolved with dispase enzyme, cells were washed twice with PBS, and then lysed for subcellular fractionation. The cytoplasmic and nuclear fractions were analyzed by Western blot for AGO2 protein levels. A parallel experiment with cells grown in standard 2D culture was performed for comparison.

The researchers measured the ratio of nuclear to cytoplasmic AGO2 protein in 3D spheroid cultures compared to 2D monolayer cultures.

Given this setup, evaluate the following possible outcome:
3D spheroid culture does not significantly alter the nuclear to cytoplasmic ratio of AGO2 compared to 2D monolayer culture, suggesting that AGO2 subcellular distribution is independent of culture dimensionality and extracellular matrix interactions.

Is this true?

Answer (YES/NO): NO